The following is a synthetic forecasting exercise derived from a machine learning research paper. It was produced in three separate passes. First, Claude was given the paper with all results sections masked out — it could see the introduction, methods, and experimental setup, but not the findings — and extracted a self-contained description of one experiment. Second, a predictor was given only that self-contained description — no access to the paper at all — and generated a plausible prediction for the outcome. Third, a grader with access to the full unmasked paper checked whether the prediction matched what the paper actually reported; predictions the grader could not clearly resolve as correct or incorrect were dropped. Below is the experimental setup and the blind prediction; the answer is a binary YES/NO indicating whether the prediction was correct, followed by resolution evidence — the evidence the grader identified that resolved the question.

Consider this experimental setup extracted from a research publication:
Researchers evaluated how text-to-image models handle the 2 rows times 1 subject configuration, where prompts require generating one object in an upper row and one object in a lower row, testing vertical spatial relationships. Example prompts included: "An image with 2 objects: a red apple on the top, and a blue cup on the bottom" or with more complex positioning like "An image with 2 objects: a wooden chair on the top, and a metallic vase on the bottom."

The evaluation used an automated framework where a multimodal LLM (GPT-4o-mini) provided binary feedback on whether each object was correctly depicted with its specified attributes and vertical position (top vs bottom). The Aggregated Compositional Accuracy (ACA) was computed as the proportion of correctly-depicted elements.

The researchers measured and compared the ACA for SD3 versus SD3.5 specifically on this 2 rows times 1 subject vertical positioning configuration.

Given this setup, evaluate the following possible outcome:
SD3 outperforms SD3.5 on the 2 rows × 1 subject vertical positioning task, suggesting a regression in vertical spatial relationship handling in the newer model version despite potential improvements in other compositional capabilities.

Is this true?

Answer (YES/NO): NO